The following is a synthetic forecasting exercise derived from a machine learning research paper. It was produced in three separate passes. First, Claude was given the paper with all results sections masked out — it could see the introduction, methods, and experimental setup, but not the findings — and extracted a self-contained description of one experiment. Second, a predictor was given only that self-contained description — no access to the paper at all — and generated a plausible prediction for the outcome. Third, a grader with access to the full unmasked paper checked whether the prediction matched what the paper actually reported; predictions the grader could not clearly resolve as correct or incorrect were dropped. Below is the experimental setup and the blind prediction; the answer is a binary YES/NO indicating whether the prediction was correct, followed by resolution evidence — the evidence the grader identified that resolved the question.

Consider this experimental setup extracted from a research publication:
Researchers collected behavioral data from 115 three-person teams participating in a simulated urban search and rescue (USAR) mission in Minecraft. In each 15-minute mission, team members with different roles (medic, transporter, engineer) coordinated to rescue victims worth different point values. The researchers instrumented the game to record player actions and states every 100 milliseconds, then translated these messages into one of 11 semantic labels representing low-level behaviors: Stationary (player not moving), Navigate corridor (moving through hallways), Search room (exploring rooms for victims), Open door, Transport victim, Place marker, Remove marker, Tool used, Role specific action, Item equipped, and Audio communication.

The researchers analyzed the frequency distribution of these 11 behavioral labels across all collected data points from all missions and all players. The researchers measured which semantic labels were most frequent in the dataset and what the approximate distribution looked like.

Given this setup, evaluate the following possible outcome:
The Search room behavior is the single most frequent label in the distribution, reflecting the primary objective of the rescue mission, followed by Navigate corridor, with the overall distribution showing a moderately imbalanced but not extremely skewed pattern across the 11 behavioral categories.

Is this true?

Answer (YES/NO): NO